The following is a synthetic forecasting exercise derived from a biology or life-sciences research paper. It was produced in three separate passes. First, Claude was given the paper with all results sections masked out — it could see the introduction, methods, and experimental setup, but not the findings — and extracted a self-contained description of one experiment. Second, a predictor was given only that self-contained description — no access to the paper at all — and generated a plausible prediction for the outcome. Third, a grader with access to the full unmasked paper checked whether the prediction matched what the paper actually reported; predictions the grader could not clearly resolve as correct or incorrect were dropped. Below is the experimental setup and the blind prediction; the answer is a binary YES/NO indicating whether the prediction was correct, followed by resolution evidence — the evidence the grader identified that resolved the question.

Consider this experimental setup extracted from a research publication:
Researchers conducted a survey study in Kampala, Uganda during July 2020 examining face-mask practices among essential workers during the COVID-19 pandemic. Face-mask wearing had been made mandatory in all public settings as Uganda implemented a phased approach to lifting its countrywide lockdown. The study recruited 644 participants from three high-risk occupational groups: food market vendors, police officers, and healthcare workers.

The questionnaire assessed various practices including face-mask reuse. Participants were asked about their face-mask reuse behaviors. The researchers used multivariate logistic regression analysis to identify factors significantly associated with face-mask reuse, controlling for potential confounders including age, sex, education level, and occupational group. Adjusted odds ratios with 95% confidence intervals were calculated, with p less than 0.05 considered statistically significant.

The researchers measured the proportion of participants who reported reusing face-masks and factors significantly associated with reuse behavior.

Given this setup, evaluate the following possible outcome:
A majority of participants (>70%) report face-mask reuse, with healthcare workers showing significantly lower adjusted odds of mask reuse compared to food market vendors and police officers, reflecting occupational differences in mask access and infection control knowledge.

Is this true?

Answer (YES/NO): NO